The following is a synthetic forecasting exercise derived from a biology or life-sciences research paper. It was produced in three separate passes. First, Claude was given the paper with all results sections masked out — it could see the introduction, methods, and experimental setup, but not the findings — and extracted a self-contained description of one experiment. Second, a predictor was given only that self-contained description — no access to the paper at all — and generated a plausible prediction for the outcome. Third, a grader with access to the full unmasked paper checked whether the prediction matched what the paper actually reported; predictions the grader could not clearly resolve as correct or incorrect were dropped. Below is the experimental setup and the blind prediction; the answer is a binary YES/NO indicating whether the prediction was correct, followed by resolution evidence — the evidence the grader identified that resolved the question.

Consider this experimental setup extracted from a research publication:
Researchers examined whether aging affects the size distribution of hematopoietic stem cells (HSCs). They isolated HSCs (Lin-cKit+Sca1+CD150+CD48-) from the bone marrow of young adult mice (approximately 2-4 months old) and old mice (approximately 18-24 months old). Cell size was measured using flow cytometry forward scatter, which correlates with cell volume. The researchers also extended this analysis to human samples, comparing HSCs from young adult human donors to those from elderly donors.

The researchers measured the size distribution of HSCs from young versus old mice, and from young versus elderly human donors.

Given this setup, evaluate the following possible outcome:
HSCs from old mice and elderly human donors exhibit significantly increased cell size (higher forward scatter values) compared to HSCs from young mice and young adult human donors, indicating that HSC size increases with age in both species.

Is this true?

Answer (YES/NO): YES